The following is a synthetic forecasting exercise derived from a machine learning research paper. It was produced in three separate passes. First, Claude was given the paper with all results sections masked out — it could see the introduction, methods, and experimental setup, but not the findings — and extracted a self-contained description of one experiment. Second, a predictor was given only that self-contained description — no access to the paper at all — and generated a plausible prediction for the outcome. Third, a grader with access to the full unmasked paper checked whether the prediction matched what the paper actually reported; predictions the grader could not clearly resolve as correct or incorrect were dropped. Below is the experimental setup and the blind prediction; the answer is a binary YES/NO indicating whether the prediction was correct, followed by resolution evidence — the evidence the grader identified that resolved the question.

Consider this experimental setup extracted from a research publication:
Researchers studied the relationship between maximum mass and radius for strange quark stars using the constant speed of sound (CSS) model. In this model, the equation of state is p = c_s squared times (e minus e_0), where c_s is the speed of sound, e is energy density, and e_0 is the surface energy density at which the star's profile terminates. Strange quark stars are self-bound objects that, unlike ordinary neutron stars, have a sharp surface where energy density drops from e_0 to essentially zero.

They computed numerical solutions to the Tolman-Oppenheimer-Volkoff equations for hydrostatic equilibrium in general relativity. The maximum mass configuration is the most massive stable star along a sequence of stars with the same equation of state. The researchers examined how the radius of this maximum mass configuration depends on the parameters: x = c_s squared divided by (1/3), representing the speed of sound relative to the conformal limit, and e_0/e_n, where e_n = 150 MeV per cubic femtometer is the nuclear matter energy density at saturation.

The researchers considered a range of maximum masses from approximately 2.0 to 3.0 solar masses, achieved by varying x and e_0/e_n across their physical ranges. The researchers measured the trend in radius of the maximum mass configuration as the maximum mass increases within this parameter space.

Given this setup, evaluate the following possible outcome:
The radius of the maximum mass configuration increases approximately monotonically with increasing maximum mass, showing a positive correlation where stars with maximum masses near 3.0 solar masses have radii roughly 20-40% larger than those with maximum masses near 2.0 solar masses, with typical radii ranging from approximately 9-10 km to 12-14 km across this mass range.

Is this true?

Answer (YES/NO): NO